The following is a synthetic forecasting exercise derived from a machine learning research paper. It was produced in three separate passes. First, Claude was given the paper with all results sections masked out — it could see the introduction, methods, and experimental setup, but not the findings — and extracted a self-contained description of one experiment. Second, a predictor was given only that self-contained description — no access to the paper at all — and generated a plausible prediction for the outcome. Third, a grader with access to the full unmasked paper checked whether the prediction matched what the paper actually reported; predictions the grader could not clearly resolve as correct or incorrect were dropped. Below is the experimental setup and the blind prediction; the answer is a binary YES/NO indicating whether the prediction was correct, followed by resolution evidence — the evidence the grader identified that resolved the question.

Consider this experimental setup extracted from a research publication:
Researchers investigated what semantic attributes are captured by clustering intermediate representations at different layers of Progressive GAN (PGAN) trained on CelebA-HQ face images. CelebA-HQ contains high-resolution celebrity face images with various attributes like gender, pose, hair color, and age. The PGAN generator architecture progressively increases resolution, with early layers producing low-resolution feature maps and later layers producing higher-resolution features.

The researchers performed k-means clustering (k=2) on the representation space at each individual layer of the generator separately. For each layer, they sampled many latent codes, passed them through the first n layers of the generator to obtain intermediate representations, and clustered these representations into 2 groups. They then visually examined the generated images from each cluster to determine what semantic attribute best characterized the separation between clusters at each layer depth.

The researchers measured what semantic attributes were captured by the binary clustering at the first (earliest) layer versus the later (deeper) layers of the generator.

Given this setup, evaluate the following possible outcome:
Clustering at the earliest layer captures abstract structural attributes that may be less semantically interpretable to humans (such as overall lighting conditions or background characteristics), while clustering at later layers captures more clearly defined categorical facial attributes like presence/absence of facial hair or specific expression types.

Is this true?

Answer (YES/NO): NO